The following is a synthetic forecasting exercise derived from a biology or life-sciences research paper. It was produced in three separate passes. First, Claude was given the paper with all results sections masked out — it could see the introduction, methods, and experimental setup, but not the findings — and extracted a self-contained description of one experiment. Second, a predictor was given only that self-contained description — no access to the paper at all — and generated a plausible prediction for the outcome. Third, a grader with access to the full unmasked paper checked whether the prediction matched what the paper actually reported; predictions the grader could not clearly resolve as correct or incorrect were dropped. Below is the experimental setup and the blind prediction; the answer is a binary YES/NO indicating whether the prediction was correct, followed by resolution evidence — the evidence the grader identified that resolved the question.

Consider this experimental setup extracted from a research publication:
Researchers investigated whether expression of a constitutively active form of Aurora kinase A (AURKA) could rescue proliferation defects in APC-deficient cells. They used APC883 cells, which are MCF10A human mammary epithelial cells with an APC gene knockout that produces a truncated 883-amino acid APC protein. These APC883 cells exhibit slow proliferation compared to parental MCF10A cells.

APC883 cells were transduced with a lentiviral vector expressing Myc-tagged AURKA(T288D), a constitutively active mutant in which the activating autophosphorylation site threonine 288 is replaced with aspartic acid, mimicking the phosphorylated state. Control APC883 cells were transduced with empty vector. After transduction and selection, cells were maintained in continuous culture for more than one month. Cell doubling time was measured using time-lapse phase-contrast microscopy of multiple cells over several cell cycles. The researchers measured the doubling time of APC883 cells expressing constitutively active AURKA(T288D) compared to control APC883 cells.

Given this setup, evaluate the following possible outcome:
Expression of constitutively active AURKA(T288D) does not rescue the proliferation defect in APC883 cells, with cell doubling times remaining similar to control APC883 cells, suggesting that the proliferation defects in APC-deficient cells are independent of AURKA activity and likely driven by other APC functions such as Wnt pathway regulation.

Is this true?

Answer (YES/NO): NO